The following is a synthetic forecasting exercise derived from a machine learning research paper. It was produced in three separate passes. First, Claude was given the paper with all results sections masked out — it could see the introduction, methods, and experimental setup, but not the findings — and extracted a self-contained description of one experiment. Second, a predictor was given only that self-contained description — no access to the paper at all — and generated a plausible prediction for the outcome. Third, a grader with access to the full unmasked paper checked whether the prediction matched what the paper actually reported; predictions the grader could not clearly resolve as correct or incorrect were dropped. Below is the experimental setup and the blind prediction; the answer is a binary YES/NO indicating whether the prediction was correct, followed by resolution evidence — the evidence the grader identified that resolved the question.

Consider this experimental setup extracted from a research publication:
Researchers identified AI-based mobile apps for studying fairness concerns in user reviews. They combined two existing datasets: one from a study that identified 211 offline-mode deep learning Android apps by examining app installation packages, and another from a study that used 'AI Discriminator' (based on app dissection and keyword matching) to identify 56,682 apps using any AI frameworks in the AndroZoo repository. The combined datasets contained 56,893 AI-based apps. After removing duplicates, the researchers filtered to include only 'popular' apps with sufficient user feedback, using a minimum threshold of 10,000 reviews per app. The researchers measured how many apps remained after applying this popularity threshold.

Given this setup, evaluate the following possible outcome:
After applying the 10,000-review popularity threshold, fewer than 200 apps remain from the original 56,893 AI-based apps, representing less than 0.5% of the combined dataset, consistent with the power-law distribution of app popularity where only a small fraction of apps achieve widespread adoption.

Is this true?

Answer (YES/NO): YES